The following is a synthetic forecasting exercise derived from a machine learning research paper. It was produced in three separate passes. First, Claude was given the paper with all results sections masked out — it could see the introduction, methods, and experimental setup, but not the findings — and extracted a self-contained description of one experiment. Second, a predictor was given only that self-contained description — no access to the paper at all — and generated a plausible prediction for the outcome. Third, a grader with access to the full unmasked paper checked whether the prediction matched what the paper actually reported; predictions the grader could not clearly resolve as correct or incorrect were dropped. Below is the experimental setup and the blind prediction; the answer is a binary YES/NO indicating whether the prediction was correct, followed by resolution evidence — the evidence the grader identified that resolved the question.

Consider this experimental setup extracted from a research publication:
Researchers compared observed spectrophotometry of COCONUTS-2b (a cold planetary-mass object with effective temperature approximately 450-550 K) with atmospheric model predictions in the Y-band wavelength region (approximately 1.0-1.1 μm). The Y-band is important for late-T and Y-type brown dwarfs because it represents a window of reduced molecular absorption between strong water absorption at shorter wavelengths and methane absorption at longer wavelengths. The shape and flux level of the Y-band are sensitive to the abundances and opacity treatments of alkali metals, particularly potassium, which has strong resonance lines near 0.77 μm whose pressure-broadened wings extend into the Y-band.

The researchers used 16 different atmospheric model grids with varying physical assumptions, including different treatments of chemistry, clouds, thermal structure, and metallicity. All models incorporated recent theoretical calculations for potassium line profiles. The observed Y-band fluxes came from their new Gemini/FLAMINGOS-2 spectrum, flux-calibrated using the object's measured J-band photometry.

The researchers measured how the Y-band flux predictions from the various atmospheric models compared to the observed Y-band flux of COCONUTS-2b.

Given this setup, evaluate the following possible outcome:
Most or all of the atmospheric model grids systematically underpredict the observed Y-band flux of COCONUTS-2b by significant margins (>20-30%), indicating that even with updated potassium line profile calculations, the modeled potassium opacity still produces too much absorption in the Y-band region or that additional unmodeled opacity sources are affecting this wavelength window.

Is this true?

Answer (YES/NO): NO